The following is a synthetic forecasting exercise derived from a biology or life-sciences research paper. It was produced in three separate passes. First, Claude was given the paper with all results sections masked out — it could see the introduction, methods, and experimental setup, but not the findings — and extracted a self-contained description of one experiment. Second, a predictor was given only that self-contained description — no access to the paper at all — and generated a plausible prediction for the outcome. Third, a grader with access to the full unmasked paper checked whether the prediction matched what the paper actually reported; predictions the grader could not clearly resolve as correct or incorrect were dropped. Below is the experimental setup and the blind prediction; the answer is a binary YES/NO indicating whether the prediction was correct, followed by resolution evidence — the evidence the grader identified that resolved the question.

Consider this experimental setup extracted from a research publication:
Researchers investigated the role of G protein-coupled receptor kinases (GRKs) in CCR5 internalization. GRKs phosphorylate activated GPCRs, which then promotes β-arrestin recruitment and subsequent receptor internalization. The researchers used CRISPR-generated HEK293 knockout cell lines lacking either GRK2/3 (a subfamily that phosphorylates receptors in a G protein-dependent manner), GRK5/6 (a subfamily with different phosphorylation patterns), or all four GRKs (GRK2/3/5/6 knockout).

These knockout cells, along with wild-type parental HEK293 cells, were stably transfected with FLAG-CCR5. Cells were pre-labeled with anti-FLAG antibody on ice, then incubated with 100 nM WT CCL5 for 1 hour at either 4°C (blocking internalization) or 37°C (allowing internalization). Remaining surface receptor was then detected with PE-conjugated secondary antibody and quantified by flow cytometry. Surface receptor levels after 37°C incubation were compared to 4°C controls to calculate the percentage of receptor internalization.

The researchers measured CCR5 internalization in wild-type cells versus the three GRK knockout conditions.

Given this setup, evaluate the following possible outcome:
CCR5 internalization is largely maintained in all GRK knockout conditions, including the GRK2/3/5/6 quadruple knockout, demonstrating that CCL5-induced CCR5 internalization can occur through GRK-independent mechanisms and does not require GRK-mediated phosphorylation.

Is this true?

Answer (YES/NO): NO